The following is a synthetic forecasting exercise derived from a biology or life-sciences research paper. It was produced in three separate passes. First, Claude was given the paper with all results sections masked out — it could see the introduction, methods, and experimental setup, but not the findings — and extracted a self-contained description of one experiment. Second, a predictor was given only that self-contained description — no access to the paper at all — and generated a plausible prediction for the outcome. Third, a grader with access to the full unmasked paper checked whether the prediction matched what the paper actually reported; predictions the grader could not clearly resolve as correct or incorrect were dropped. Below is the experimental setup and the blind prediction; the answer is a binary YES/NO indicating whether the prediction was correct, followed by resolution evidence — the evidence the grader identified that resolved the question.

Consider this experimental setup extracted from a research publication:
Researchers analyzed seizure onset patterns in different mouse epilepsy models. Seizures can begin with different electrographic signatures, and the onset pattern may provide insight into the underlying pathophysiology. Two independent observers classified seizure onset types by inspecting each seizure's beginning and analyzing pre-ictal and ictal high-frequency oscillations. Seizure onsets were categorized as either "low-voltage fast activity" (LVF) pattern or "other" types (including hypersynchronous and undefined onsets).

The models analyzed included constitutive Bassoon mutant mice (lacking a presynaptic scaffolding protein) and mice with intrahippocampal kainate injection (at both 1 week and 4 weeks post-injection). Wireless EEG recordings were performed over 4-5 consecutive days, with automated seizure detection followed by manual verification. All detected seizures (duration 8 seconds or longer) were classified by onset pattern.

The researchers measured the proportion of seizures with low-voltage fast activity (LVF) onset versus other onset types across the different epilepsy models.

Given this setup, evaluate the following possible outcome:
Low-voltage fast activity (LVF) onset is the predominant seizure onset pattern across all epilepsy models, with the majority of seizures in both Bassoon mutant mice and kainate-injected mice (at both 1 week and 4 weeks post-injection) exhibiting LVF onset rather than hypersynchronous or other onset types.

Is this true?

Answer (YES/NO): NO